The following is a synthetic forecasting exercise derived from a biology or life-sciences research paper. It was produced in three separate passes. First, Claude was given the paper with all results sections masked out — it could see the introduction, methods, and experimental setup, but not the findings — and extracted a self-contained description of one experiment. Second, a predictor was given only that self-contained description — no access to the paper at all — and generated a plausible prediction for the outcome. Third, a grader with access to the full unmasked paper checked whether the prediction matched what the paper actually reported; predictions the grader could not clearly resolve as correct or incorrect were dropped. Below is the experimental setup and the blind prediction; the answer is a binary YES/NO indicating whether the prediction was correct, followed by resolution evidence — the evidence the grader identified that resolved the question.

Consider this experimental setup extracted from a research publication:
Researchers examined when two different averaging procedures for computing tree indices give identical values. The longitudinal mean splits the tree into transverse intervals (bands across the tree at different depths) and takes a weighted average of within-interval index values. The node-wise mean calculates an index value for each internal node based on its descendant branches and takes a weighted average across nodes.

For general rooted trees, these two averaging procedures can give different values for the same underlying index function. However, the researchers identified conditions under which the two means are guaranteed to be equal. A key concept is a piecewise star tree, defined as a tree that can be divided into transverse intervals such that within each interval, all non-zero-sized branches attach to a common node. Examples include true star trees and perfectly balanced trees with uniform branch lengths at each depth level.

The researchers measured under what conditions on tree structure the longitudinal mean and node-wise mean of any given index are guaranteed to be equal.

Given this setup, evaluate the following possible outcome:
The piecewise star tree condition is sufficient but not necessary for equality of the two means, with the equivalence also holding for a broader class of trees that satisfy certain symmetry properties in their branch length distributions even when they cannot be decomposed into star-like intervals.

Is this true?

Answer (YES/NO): NO